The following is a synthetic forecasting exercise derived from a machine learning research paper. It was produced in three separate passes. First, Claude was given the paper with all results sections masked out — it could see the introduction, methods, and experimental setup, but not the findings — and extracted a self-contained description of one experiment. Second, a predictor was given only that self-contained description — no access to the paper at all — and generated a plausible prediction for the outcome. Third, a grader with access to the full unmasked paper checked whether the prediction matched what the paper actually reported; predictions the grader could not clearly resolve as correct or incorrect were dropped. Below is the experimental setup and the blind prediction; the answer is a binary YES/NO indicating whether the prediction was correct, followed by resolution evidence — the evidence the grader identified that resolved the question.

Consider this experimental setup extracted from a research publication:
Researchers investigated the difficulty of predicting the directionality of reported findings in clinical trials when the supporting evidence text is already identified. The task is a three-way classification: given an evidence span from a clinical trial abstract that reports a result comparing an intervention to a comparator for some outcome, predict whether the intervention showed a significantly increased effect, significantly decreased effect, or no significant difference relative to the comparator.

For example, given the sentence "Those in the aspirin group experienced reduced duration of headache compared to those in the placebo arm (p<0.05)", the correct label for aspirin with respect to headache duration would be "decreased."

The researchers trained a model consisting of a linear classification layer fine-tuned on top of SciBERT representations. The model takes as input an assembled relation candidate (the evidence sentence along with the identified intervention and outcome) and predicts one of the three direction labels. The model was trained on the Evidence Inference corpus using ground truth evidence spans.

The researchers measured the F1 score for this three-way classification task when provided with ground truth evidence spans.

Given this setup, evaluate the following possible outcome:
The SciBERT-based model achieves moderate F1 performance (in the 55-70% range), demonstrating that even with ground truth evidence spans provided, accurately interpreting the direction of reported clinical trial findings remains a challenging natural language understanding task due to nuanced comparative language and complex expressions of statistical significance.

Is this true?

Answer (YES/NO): NO